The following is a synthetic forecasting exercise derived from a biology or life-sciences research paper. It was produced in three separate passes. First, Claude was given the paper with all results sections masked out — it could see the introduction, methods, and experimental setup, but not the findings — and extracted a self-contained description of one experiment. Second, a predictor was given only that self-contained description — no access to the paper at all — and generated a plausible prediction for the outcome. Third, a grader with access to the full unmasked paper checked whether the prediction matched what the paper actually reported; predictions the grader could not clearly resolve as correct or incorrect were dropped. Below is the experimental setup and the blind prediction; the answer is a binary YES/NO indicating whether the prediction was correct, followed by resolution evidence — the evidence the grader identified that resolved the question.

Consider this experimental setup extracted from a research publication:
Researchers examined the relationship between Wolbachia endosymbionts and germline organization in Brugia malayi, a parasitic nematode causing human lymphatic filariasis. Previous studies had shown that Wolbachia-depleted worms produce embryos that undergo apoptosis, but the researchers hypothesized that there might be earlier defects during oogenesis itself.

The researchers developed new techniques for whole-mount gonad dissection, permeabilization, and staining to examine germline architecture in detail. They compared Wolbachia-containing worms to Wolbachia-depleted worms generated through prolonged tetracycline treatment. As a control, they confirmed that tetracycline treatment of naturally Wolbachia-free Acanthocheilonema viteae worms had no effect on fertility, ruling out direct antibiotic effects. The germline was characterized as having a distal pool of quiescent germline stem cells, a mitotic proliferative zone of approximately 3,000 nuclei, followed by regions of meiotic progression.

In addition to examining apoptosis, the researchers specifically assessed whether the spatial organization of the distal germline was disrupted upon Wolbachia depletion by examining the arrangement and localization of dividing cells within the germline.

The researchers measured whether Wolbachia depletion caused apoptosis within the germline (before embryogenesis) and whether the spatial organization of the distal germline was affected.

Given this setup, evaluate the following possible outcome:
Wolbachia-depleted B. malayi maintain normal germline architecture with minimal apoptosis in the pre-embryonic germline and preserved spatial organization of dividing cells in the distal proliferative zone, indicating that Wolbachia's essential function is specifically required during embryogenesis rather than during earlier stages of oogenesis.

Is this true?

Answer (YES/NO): NO